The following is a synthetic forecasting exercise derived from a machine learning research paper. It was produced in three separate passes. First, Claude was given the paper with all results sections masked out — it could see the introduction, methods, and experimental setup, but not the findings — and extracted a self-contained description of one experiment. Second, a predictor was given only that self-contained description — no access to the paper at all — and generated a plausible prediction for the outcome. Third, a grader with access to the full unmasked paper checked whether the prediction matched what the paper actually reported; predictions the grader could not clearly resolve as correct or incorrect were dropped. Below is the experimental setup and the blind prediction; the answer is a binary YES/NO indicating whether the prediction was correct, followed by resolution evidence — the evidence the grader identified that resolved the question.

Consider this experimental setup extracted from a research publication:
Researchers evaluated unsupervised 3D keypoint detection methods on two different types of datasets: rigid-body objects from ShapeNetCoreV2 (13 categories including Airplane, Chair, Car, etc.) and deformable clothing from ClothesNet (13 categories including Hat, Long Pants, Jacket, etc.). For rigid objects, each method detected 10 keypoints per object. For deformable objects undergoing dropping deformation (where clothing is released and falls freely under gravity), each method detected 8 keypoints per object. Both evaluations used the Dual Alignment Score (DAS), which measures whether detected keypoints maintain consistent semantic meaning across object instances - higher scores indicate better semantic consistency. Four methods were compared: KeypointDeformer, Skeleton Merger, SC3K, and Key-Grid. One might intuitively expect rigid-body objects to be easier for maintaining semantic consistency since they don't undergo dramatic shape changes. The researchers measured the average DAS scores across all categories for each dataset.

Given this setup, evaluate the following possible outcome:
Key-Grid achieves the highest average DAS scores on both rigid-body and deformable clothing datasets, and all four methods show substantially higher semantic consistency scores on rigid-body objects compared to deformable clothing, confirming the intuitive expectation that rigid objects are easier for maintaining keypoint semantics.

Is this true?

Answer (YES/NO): NO